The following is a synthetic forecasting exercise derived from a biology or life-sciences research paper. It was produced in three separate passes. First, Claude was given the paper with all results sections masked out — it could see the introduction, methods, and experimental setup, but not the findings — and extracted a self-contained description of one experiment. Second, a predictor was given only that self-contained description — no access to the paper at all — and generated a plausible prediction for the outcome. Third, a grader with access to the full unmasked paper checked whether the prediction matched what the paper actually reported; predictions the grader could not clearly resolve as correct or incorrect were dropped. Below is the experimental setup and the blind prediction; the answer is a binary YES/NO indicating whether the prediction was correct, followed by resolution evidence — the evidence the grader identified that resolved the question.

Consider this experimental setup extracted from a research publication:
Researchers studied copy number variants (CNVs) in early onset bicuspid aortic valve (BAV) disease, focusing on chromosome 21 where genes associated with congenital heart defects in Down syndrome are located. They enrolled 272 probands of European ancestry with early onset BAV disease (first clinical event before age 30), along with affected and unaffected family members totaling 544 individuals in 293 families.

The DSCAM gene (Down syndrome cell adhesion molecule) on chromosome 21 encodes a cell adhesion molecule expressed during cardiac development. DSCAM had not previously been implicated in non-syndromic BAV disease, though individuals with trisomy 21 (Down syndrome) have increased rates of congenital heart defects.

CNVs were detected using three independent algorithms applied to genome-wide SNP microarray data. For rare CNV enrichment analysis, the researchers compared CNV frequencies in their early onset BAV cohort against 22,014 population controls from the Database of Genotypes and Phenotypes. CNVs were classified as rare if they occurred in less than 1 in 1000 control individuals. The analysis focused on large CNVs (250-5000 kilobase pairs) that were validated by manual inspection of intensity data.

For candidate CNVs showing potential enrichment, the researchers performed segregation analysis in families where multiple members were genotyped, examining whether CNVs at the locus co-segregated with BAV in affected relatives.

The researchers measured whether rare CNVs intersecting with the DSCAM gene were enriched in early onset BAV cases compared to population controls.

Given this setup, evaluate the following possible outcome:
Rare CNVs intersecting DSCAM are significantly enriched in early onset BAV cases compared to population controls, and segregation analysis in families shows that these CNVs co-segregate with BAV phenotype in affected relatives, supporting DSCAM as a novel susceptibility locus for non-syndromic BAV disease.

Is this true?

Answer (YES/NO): YES